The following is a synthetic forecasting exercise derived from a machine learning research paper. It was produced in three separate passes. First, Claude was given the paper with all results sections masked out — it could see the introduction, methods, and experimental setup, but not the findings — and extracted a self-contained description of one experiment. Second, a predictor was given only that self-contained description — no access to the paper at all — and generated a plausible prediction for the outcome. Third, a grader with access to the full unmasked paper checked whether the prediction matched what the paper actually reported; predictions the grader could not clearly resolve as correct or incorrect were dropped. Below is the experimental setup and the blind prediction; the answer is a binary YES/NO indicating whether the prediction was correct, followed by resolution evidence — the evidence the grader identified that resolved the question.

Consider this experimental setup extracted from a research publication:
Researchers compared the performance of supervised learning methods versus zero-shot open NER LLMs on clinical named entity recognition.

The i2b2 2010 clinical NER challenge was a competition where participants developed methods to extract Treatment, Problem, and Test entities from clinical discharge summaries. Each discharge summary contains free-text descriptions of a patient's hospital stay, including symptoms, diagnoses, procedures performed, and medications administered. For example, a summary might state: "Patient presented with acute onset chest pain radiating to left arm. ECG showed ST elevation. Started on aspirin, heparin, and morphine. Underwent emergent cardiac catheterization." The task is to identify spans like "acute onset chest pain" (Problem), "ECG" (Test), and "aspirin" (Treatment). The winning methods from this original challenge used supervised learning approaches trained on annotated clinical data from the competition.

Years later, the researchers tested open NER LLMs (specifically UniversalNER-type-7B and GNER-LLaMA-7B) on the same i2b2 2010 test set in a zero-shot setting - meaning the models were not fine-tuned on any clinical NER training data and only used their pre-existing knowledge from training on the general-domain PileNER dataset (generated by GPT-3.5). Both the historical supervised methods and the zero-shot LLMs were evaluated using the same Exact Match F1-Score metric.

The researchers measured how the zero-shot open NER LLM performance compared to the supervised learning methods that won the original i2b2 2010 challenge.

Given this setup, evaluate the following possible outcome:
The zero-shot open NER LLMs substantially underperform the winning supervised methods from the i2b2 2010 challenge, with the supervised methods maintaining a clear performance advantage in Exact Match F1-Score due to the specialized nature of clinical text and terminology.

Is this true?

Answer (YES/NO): YES